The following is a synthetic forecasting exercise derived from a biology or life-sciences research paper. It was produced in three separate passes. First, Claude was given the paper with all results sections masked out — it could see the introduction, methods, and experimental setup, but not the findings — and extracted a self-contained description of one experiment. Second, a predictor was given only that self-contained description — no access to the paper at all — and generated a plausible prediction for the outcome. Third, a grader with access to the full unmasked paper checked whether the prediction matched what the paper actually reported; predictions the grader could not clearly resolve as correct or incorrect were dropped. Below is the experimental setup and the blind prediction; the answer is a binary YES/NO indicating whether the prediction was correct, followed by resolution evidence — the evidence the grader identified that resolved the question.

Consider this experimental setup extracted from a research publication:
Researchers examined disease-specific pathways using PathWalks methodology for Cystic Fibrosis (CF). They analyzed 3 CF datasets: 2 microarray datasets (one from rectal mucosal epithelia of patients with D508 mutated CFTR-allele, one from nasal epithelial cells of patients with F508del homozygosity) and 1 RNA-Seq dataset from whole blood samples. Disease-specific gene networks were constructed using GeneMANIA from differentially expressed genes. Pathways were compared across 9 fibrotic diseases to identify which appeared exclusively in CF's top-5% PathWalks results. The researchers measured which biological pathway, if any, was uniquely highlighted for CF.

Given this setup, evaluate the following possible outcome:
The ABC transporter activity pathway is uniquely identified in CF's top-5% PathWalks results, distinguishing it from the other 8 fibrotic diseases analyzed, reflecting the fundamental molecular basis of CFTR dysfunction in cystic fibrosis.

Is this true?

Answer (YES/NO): NO